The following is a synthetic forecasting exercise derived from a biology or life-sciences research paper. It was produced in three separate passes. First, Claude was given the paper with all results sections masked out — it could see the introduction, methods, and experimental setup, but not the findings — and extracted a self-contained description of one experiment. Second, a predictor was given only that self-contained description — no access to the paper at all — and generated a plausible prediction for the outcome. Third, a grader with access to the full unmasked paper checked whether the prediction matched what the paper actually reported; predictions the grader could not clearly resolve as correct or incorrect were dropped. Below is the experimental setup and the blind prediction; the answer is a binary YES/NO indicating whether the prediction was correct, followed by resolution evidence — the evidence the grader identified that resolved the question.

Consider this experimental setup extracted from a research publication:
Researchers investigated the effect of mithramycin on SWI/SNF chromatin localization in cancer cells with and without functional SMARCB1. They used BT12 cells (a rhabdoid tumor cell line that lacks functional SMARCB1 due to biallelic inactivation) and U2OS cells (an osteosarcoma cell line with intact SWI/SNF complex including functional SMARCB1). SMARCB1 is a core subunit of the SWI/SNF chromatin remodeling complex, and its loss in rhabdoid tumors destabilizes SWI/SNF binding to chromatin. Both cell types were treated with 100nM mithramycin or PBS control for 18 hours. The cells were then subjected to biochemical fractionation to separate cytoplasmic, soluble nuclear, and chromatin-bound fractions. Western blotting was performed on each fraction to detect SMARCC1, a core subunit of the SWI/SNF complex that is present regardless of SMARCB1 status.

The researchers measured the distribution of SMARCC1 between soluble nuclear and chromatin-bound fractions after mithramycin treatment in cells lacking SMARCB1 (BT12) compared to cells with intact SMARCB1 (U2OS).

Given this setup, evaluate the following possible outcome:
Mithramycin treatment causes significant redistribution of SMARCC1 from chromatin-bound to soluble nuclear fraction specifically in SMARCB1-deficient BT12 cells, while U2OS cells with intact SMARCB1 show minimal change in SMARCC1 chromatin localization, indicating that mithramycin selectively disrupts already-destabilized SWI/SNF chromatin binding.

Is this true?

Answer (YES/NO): YES